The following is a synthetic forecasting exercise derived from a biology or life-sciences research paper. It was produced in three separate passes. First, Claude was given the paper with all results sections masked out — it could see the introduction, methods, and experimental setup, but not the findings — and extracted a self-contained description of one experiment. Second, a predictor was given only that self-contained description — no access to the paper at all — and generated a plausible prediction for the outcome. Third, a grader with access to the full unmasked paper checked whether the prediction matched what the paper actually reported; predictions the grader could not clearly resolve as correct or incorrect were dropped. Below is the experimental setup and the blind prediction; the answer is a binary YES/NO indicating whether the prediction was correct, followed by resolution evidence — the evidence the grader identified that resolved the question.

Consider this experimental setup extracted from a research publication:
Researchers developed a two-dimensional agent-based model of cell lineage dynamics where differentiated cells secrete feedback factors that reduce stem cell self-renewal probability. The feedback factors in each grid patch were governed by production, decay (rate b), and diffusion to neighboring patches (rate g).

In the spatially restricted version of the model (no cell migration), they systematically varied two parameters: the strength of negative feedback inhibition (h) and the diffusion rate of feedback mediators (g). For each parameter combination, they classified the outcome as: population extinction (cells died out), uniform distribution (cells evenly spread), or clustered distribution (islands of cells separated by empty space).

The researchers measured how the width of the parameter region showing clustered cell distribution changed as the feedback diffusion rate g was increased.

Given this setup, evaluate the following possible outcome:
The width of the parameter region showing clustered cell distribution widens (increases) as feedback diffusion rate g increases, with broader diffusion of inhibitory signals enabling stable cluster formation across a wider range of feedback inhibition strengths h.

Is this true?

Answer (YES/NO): YES